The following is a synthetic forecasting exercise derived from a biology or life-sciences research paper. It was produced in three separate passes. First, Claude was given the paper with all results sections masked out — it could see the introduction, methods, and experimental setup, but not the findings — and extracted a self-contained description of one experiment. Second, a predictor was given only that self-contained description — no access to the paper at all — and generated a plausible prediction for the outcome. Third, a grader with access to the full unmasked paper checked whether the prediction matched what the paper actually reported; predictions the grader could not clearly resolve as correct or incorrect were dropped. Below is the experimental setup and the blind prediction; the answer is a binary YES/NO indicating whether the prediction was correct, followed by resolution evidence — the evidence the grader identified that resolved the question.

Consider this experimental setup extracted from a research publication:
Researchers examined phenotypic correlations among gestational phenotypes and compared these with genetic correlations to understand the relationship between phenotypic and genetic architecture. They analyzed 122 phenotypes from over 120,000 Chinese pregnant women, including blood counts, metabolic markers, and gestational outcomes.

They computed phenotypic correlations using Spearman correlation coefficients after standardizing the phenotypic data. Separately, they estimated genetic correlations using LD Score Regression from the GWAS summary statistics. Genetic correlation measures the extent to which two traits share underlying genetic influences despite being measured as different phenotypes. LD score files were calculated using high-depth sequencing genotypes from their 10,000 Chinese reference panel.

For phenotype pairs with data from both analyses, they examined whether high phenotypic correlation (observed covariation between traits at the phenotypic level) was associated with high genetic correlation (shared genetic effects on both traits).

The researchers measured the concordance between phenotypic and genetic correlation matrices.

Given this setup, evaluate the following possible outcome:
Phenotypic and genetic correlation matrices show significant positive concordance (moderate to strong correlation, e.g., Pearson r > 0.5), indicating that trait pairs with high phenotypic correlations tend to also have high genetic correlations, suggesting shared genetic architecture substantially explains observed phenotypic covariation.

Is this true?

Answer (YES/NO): YES